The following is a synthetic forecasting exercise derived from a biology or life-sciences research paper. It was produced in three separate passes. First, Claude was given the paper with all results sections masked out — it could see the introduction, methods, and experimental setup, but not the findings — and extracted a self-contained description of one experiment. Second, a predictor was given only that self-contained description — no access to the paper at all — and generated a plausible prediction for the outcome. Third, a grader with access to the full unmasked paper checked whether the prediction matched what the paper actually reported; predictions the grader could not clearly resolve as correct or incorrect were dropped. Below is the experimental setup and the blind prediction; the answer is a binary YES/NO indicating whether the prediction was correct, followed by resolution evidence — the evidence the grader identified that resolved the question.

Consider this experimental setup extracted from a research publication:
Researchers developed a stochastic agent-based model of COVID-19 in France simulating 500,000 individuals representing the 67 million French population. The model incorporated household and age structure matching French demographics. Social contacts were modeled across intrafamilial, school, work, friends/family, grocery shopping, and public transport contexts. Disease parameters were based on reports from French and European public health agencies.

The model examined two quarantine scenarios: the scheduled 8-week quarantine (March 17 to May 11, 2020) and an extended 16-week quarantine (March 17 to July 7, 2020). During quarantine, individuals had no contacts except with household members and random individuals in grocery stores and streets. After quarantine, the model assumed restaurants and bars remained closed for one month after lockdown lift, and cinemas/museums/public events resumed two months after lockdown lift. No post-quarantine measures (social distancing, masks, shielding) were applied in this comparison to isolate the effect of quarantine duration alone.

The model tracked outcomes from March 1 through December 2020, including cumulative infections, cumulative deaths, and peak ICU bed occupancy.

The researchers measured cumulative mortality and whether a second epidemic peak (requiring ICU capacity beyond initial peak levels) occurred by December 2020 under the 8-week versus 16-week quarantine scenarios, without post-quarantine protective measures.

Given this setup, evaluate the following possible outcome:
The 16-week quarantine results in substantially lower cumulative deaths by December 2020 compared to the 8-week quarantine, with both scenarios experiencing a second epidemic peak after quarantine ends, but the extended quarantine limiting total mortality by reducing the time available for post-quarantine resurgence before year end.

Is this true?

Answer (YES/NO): NO